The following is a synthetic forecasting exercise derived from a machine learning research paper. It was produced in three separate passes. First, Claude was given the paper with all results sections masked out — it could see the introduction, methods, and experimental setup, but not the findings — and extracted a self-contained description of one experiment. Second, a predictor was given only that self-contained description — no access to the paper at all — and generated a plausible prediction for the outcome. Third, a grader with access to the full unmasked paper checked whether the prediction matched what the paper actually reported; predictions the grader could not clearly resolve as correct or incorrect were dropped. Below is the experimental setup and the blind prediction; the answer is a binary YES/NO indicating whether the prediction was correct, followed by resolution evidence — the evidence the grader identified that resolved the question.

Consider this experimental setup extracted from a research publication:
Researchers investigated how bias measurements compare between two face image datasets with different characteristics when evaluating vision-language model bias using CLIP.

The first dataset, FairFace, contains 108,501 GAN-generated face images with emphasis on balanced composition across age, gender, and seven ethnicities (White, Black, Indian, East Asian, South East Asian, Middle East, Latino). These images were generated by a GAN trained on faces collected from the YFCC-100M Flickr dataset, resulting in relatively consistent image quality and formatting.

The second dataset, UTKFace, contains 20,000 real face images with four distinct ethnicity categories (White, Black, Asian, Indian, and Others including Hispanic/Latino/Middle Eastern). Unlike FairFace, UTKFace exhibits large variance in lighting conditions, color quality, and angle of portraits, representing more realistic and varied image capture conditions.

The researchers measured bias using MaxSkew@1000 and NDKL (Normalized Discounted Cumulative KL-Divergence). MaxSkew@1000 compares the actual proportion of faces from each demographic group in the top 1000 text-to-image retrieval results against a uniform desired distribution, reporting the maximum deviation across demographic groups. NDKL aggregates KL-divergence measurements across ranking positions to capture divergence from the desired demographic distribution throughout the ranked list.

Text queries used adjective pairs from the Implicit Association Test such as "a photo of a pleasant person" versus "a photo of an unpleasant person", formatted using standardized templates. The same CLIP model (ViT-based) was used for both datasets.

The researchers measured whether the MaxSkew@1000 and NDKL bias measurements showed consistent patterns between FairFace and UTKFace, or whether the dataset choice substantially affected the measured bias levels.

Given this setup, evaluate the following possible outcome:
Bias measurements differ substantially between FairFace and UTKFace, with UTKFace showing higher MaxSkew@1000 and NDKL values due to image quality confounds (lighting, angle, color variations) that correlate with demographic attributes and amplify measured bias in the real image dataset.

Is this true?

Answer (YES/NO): NO